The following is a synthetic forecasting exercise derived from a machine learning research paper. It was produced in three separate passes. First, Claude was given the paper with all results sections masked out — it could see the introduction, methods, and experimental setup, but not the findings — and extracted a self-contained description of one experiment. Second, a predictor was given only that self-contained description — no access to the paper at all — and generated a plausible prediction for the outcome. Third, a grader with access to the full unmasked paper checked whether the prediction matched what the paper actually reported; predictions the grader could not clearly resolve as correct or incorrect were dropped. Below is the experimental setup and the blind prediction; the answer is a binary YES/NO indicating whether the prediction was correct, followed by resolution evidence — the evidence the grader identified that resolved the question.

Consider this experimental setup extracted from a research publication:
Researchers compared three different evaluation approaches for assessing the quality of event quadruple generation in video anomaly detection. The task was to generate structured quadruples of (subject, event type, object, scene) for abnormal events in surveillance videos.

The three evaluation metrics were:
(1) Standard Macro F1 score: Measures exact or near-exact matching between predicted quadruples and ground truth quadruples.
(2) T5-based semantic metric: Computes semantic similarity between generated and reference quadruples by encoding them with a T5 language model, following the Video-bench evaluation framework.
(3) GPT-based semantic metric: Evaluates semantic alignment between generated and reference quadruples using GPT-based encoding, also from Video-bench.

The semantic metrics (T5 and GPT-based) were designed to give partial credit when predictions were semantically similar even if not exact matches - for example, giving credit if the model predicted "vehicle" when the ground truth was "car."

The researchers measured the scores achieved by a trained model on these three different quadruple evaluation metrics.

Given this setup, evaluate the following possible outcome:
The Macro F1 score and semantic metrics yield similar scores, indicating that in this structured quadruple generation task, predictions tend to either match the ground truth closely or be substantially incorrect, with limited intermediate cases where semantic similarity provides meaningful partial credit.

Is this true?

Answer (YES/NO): NO